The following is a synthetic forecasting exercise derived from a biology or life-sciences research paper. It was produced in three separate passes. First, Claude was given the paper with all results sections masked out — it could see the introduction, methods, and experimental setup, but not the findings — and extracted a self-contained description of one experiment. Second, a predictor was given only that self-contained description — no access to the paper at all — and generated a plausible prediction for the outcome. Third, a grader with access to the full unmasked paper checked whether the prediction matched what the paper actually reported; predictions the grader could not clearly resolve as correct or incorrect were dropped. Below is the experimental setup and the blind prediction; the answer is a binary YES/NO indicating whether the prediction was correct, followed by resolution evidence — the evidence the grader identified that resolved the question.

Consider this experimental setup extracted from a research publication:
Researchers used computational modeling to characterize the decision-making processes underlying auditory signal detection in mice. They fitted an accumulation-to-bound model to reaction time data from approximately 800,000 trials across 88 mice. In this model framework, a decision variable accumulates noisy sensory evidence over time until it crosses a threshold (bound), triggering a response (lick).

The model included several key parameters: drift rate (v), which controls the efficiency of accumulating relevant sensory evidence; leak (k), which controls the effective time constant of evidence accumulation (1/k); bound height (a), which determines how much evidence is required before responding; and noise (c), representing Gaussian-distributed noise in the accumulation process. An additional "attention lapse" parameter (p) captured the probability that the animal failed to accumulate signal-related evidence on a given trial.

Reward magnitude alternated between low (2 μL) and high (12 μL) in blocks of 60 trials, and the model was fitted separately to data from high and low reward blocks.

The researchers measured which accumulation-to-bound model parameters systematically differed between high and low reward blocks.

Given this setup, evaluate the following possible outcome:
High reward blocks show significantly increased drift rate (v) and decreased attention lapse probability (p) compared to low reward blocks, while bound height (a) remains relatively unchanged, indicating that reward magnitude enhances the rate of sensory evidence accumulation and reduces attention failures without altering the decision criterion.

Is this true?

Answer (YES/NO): YES